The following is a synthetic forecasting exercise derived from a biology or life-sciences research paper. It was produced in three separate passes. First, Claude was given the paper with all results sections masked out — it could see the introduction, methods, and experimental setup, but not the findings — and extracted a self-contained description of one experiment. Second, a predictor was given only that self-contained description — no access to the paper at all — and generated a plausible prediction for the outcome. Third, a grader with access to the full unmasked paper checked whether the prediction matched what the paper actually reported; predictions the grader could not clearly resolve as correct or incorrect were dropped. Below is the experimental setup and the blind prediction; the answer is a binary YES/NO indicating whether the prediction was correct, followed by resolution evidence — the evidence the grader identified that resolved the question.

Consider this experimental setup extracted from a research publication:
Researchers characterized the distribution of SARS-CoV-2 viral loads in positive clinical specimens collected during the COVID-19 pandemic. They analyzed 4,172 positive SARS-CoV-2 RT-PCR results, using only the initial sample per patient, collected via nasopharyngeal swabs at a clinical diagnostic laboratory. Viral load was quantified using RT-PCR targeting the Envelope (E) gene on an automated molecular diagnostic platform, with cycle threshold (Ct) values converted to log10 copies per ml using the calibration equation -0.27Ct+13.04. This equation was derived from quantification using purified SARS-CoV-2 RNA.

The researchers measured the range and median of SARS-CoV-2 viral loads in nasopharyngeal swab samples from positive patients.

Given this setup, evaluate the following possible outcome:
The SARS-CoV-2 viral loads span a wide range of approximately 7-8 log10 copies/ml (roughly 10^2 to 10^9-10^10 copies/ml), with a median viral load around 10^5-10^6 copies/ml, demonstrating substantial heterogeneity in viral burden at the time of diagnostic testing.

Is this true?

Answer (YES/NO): NO